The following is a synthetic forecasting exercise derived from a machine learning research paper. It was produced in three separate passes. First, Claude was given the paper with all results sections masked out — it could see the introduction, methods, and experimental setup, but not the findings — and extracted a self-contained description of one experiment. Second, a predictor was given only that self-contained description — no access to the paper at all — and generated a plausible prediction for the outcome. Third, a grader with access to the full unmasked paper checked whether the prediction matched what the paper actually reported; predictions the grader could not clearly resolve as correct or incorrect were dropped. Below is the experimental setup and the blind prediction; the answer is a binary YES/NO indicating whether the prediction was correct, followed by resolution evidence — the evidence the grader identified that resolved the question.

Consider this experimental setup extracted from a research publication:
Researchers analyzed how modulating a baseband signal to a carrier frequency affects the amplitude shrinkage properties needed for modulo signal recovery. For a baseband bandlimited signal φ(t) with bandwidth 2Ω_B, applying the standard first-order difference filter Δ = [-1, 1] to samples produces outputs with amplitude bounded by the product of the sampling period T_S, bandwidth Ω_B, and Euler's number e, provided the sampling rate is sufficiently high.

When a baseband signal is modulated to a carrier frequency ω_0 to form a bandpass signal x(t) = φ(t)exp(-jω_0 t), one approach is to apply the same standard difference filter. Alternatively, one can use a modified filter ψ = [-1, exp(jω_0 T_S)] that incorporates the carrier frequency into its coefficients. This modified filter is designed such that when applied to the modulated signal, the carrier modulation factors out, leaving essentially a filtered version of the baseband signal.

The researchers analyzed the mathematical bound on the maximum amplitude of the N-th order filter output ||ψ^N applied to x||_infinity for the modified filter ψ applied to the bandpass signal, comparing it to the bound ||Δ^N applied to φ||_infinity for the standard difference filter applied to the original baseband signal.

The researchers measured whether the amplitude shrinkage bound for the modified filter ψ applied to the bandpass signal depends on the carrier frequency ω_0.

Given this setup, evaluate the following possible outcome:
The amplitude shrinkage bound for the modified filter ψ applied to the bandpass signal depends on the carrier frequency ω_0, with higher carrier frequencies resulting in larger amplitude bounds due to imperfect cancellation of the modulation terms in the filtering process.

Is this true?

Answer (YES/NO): NO